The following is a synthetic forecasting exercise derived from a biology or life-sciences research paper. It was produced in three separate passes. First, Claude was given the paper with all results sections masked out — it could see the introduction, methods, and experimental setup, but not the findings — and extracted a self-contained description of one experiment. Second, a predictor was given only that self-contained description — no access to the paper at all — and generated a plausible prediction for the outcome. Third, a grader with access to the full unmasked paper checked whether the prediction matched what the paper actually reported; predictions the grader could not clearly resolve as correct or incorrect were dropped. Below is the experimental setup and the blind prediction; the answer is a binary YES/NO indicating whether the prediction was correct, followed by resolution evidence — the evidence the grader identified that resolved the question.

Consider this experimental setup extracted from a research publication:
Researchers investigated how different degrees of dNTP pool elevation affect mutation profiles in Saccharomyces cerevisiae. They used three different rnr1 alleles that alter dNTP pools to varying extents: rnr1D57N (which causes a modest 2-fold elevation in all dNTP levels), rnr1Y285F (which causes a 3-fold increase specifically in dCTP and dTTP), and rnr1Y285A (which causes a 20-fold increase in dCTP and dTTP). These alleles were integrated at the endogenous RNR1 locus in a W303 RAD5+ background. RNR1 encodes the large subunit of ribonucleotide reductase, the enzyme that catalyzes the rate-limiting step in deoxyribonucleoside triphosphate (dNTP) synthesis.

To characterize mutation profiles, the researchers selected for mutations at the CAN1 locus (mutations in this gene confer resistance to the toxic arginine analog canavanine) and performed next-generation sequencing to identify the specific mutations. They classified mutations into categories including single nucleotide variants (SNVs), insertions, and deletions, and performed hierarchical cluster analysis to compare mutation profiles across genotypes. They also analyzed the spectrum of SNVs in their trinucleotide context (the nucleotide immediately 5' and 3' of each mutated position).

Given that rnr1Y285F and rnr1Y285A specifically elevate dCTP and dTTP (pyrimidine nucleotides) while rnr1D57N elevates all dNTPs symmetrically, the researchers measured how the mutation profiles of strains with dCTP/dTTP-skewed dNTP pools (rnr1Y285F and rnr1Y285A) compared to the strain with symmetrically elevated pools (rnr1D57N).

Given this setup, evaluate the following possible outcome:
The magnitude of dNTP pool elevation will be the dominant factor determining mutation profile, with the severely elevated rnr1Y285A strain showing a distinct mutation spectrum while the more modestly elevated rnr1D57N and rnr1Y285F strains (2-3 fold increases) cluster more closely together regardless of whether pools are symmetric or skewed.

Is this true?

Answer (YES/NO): NO